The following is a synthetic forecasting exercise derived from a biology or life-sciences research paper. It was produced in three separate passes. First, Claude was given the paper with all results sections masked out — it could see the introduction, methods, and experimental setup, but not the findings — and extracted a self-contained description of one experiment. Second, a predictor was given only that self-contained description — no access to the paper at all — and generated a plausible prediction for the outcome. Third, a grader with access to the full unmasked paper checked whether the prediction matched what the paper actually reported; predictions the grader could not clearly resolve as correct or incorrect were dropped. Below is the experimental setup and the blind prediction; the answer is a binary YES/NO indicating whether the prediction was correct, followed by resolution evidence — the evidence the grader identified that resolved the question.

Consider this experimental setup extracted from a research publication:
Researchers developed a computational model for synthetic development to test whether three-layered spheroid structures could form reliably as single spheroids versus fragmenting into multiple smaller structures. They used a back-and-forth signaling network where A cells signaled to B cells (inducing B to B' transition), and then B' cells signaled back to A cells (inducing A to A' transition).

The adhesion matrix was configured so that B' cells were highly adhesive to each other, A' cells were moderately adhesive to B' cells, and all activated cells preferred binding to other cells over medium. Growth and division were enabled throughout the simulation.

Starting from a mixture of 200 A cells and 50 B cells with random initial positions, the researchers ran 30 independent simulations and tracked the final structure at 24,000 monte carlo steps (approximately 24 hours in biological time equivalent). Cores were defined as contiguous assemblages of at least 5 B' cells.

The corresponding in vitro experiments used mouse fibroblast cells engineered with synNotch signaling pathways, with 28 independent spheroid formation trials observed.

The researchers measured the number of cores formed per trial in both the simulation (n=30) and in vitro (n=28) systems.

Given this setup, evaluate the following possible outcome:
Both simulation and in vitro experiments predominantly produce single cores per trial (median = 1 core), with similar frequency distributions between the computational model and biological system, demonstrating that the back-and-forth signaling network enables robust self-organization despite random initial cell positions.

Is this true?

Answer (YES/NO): YES